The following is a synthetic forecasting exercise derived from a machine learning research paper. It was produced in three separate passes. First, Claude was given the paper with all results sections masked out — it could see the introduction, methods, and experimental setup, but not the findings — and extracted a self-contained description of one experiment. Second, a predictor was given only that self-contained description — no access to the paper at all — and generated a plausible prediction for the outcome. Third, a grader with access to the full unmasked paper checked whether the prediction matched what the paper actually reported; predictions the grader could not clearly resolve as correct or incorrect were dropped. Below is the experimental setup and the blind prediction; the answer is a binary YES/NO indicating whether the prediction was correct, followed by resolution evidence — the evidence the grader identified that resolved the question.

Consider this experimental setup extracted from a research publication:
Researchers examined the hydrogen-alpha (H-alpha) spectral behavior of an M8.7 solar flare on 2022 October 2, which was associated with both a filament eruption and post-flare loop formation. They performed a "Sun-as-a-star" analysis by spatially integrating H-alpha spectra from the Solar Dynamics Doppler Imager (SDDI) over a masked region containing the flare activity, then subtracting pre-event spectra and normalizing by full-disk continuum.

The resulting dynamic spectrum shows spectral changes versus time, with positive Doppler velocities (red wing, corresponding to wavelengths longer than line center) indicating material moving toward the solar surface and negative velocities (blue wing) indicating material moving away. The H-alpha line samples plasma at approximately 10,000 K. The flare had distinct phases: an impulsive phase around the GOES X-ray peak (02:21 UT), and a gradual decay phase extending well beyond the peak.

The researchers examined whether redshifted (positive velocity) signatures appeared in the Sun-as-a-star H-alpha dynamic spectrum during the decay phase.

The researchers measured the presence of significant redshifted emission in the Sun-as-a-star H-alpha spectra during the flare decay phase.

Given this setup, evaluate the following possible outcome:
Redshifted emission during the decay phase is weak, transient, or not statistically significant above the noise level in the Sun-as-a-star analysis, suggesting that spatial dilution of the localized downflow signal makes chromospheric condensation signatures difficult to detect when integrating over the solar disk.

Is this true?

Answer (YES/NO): NO